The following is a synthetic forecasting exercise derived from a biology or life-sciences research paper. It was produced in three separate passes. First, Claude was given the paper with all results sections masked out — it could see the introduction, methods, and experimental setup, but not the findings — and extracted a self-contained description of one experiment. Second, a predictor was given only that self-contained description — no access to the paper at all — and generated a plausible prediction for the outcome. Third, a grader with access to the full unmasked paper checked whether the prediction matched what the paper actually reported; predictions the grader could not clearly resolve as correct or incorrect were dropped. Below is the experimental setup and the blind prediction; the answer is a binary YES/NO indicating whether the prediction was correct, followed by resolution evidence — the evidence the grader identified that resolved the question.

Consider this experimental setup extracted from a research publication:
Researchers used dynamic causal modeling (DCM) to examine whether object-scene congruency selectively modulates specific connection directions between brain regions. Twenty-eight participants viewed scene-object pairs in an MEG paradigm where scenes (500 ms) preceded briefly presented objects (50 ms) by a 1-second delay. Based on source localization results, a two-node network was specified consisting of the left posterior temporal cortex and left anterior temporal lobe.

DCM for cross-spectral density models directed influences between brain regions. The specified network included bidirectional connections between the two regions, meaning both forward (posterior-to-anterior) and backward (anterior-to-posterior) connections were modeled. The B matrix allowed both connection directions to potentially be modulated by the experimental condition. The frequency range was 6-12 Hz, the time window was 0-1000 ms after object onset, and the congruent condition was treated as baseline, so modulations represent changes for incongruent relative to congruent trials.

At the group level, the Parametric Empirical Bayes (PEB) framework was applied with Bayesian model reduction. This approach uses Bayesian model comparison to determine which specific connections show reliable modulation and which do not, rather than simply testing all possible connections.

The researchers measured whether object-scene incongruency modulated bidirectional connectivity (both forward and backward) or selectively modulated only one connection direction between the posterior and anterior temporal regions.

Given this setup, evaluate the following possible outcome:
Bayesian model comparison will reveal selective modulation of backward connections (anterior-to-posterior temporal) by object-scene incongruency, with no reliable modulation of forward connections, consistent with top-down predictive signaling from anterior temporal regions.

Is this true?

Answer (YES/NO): YES